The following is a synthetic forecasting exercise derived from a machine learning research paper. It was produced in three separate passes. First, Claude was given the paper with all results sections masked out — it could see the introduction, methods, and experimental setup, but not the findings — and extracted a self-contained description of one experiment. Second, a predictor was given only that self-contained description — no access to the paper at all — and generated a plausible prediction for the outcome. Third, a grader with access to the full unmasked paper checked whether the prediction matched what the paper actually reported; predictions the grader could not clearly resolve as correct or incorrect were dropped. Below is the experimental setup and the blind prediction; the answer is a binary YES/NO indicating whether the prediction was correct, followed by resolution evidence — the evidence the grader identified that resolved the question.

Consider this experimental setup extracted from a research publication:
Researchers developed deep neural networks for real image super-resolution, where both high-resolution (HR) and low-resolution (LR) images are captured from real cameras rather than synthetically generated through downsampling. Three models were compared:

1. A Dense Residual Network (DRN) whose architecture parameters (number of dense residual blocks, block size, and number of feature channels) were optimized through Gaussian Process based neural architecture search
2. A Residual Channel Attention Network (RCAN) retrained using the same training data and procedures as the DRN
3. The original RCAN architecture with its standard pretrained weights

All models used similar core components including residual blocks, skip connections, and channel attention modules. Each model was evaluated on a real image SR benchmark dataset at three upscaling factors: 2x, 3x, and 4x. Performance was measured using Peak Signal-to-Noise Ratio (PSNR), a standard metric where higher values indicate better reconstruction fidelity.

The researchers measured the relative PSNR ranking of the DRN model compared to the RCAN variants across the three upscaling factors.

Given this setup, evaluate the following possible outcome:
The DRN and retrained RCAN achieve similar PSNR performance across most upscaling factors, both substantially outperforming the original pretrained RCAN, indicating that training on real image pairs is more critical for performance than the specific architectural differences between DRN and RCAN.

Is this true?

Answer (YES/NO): NO